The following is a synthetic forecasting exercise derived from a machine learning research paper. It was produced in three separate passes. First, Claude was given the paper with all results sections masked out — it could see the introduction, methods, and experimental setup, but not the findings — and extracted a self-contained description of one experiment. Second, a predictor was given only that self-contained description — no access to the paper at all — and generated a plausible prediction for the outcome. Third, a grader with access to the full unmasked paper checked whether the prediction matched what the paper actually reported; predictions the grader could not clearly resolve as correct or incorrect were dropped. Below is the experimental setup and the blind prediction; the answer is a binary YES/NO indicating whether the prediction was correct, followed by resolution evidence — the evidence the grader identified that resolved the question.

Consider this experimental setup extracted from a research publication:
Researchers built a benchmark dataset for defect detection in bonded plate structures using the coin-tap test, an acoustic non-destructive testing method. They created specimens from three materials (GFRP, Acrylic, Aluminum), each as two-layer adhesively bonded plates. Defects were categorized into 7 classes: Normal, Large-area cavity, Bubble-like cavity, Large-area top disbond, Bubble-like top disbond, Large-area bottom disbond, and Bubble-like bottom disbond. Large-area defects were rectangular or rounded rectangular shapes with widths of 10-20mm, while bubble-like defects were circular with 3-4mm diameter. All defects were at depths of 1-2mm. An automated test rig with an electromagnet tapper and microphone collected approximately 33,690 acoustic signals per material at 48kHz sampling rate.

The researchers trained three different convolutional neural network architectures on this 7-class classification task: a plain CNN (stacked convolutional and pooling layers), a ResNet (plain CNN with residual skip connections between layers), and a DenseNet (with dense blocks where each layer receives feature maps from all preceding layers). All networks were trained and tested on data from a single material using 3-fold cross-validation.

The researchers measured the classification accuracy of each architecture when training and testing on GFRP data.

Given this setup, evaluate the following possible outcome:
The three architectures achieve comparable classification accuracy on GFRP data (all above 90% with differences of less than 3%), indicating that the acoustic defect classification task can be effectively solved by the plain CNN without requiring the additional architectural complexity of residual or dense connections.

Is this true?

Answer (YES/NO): YES